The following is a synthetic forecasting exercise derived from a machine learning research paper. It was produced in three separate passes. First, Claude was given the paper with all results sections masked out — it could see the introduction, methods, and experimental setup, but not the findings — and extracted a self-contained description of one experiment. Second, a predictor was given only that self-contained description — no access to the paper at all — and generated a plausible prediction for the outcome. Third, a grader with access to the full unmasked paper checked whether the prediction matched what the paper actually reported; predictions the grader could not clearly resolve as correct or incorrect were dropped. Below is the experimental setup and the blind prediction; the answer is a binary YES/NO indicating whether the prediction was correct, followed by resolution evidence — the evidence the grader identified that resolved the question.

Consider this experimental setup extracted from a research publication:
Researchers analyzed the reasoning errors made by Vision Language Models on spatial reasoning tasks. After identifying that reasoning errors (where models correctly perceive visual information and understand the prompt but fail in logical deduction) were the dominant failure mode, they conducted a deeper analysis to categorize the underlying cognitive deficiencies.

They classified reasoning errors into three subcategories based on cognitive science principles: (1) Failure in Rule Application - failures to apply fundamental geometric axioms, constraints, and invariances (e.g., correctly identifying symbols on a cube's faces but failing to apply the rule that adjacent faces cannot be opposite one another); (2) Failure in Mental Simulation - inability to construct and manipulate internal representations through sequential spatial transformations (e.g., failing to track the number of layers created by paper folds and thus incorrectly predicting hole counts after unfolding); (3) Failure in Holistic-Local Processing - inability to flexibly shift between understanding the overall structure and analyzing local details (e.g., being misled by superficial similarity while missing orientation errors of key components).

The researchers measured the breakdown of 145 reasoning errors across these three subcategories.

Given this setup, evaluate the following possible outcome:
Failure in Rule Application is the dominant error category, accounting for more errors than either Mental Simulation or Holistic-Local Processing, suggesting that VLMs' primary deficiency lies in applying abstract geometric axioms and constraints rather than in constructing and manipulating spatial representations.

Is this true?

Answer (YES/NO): YES